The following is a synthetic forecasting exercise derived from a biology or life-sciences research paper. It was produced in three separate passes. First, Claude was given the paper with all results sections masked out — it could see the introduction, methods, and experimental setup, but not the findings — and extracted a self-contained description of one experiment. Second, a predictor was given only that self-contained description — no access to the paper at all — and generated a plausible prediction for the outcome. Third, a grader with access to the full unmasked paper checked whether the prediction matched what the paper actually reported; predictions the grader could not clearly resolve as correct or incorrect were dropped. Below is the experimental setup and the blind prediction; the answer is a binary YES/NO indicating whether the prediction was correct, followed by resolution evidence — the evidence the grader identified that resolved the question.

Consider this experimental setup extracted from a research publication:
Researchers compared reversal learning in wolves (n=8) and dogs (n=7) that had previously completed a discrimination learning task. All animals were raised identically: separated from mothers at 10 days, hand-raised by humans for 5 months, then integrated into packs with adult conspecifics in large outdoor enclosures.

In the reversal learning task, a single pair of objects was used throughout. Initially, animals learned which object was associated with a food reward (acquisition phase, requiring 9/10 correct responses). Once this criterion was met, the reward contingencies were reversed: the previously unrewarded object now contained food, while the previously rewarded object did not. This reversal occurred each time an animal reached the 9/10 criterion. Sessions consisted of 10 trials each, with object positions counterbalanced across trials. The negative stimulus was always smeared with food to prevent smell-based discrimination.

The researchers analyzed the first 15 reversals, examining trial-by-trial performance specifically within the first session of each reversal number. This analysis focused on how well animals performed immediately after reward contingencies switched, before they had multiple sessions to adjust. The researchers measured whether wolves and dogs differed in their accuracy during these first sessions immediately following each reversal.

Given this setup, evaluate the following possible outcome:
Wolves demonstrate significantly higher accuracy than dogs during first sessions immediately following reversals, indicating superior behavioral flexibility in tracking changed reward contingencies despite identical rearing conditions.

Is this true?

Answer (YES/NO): NO